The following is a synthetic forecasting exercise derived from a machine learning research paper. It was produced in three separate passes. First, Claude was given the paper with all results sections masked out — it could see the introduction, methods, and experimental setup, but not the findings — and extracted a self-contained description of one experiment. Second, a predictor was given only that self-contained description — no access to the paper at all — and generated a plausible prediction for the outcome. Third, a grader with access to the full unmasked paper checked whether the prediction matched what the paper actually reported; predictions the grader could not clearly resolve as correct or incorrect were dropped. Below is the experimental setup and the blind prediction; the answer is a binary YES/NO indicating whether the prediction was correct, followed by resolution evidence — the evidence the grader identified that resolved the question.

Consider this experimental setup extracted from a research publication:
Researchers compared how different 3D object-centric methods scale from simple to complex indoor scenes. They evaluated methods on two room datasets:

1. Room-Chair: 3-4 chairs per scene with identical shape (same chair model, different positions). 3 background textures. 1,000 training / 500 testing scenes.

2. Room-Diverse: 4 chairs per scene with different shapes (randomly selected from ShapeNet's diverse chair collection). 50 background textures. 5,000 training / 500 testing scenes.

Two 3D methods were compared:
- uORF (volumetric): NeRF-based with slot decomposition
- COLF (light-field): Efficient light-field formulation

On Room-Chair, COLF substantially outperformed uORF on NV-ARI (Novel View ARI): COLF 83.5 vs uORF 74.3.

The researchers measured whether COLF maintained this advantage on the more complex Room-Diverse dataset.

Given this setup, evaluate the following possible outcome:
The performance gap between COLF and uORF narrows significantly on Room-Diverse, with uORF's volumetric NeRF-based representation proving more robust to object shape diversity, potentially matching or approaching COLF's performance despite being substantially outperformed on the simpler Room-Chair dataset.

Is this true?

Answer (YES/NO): YES